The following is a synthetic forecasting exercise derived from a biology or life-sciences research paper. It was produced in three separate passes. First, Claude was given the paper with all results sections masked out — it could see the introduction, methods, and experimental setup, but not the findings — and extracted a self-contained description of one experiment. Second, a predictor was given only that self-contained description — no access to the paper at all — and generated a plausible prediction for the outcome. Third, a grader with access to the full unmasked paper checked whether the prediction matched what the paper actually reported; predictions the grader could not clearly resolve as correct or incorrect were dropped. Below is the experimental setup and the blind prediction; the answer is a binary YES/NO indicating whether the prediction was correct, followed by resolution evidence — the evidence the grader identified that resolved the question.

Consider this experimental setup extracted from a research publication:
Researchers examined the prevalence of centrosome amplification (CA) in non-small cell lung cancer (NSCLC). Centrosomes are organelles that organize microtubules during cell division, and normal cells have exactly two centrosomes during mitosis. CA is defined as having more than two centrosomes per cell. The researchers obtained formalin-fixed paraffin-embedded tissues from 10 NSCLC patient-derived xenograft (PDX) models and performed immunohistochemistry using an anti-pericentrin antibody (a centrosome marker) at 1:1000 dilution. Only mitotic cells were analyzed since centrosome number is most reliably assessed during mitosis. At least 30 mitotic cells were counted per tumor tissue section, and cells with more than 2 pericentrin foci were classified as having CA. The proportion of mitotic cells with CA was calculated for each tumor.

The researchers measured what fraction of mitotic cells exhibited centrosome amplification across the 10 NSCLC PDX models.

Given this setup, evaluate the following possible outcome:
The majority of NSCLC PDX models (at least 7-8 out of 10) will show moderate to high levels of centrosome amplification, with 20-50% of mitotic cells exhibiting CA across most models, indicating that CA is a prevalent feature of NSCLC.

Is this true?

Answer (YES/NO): NO